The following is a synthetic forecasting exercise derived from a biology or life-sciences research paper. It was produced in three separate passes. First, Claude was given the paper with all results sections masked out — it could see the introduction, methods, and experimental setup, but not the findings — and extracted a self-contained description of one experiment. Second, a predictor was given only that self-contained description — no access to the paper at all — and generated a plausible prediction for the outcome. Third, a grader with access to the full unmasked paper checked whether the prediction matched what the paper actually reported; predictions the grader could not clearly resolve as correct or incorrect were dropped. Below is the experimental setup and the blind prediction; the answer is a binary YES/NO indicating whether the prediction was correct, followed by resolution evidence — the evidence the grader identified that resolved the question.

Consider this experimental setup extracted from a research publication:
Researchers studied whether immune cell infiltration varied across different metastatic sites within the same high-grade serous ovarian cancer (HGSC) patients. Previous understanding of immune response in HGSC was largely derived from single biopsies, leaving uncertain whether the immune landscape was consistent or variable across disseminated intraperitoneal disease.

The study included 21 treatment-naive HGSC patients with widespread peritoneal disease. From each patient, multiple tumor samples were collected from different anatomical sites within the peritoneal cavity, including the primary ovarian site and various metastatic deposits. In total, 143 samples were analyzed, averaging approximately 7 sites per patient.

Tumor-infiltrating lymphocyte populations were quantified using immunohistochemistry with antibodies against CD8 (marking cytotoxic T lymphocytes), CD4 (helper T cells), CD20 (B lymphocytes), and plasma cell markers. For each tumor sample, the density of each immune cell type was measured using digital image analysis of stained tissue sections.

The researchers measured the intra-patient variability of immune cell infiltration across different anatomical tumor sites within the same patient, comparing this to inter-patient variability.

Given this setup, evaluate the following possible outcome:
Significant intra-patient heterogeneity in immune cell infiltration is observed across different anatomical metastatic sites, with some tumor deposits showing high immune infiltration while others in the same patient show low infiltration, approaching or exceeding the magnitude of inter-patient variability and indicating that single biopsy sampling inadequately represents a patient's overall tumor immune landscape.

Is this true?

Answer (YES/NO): YES